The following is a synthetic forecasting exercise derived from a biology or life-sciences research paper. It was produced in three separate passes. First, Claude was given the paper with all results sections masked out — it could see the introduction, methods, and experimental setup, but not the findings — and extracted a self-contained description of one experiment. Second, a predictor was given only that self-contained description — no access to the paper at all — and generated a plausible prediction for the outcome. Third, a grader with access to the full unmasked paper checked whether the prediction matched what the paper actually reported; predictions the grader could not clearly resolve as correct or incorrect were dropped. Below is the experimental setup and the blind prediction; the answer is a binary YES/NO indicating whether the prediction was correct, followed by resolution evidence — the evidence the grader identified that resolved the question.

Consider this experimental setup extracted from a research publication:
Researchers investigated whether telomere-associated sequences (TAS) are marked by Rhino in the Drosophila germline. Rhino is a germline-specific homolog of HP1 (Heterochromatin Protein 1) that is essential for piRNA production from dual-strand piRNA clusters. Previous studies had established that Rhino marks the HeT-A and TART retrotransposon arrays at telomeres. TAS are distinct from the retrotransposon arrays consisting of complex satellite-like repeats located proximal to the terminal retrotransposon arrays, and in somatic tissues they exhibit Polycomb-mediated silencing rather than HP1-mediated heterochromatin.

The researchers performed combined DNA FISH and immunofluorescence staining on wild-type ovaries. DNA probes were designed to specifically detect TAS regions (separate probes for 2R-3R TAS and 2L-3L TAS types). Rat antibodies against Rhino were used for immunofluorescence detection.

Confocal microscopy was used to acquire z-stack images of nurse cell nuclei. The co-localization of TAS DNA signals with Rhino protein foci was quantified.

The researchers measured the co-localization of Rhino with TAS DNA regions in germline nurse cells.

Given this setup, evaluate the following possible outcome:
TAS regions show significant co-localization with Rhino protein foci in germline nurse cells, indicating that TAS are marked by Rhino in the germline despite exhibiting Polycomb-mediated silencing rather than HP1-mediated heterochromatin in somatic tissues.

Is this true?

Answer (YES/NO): YES